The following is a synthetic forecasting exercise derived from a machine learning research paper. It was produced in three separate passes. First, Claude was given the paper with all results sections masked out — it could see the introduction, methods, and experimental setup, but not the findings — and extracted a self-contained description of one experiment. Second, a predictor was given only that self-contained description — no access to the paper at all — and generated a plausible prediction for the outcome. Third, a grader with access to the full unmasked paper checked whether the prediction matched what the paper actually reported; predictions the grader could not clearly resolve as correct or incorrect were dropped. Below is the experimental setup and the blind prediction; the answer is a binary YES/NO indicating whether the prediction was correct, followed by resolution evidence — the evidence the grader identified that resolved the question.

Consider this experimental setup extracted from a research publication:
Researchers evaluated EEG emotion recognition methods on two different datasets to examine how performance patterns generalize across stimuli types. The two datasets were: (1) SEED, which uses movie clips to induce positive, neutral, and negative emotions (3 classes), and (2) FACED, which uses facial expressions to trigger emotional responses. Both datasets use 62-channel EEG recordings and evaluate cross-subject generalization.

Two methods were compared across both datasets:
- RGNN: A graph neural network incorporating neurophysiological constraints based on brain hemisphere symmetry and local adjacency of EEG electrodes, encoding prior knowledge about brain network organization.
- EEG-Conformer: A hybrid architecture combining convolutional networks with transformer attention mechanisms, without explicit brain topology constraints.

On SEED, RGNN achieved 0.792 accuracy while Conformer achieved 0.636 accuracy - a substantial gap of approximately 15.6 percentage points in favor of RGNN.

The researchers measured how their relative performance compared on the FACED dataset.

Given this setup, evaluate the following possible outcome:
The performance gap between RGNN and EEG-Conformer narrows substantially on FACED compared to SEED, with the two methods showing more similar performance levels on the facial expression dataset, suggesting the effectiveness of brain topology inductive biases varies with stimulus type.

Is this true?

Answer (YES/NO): YES